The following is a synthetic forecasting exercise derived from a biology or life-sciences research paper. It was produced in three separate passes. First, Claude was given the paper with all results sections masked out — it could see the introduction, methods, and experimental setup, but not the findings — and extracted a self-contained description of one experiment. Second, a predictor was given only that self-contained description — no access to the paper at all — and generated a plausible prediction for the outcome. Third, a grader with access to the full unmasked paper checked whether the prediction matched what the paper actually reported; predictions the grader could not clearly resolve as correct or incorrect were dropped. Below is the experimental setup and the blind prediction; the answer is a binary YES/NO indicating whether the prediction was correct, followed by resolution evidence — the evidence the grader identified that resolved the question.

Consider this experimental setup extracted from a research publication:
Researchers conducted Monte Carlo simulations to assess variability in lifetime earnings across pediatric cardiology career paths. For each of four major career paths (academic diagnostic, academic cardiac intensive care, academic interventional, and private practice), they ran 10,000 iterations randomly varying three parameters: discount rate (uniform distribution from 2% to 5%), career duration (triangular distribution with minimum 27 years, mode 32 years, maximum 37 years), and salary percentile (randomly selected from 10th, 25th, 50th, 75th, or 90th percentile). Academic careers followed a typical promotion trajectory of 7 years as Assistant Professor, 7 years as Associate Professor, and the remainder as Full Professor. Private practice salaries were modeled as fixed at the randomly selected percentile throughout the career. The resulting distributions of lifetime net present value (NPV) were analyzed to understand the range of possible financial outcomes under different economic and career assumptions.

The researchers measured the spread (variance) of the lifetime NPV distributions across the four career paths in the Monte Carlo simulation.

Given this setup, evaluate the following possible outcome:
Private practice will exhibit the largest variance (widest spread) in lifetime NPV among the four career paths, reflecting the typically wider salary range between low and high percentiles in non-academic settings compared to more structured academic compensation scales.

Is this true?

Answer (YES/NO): YES